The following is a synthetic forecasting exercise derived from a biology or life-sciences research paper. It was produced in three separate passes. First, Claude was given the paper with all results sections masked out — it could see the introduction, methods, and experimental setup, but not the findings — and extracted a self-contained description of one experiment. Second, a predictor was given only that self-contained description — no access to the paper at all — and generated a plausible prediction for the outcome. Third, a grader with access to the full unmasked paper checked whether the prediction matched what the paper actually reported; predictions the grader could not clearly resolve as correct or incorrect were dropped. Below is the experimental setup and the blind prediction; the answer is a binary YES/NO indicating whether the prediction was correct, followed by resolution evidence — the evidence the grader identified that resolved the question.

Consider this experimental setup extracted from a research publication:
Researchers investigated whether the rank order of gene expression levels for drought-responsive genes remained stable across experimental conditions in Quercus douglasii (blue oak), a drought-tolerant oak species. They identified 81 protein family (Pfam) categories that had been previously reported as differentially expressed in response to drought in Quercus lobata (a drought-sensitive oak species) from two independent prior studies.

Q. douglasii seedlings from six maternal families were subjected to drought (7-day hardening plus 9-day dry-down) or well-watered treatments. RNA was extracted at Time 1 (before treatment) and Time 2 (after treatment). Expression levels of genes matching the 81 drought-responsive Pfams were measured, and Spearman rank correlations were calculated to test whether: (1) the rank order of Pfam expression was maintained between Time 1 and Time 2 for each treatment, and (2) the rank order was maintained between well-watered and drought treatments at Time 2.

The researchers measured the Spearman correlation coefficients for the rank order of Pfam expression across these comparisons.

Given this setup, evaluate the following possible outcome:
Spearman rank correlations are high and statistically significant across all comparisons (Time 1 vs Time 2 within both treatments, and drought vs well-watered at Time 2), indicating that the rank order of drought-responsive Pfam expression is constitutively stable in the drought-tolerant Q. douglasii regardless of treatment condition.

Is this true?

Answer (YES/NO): YES